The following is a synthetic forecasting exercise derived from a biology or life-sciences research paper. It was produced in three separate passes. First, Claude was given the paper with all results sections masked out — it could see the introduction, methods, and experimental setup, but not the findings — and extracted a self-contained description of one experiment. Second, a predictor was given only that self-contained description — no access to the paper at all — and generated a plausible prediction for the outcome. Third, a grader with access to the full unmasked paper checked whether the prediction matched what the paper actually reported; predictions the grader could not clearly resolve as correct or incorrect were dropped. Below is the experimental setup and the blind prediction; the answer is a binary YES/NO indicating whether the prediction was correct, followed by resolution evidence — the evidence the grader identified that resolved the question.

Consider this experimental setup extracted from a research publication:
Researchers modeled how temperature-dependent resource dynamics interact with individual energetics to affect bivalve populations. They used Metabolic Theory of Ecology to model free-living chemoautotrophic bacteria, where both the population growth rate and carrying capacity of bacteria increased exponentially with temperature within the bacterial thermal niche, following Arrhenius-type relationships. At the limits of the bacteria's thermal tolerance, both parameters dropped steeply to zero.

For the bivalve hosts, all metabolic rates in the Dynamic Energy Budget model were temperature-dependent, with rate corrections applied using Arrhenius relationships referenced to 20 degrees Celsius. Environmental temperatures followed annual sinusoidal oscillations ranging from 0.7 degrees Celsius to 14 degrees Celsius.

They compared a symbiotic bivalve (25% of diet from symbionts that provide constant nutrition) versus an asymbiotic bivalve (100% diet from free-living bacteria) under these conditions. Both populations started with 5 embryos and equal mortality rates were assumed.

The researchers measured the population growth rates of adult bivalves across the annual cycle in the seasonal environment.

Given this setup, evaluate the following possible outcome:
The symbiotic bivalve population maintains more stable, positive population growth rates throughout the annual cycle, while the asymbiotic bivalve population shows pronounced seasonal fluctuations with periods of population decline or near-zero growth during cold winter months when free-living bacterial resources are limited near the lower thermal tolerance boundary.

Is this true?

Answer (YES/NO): NO